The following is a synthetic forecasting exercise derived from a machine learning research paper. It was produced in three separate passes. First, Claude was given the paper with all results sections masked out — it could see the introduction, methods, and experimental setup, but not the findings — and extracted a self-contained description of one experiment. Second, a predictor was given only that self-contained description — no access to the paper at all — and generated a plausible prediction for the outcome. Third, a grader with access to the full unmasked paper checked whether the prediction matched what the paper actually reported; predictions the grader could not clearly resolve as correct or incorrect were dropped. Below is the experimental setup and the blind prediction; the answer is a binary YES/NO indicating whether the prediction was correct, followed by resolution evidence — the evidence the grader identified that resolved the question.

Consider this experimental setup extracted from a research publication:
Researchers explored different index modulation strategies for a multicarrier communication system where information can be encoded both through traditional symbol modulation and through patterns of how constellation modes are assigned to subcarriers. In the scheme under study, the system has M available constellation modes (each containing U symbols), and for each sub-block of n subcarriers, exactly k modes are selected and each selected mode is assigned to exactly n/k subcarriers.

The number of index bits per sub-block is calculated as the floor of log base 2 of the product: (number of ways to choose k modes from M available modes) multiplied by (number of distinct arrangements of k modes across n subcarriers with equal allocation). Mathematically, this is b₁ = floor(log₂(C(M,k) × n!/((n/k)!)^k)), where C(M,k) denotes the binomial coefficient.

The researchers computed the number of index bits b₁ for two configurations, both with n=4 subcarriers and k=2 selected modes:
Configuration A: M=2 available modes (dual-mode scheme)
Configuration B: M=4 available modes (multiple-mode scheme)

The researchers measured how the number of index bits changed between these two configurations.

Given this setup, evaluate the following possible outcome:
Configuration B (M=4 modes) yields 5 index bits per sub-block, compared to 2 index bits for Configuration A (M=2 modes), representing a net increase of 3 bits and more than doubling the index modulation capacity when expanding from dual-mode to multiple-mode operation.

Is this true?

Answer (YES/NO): YES